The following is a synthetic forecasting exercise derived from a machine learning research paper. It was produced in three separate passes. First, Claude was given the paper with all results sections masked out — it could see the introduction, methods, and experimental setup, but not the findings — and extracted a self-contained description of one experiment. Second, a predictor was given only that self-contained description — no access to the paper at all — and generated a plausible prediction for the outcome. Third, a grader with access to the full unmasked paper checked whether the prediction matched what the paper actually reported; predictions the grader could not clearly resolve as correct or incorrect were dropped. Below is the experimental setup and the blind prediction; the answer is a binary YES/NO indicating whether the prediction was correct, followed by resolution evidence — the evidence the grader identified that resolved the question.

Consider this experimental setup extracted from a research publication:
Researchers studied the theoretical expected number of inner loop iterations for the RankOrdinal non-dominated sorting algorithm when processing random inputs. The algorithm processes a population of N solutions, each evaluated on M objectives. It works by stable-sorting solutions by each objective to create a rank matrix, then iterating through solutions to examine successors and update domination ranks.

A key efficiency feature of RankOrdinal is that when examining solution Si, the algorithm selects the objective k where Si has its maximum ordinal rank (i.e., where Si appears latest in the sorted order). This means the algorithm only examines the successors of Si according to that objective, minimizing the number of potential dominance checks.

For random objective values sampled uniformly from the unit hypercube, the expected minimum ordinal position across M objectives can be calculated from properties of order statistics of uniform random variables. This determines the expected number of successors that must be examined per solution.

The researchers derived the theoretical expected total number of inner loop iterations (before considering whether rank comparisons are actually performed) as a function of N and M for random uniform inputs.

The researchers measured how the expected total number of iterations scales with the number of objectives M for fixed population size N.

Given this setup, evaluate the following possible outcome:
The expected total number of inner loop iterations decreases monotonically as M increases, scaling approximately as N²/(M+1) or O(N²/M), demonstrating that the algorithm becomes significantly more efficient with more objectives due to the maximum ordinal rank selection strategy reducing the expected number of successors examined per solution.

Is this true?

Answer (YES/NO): YES